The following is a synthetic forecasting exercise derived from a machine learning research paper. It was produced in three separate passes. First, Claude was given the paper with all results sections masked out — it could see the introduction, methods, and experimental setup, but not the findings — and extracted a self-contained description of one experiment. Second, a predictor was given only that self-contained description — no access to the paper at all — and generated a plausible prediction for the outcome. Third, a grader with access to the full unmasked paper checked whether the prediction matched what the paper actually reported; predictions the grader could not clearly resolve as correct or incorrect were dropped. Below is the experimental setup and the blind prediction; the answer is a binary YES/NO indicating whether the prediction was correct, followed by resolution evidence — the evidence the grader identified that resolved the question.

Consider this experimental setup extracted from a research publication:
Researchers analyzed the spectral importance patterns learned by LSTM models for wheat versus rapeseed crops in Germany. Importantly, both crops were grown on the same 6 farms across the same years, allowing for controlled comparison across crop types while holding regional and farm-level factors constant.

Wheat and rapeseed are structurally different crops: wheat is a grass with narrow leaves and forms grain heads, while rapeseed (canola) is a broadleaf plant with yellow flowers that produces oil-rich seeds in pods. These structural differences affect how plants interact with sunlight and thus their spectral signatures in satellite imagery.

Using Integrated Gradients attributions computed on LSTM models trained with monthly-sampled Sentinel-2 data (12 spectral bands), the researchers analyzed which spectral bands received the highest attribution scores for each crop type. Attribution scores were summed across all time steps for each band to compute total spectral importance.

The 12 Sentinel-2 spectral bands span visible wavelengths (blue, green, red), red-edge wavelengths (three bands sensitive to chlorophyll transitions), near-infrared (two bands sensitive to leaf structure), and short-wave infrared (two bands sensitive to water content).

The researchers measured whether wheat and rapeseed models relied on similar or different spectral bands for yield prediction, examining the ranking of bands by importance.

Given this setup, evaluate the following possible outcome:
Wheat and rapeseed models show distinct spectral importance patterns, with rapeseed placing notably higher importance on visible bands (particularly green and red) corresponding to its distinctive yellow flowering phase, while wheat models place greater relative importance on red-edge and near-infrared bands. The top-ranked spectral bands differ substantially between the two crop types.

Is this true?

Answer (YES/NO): NO